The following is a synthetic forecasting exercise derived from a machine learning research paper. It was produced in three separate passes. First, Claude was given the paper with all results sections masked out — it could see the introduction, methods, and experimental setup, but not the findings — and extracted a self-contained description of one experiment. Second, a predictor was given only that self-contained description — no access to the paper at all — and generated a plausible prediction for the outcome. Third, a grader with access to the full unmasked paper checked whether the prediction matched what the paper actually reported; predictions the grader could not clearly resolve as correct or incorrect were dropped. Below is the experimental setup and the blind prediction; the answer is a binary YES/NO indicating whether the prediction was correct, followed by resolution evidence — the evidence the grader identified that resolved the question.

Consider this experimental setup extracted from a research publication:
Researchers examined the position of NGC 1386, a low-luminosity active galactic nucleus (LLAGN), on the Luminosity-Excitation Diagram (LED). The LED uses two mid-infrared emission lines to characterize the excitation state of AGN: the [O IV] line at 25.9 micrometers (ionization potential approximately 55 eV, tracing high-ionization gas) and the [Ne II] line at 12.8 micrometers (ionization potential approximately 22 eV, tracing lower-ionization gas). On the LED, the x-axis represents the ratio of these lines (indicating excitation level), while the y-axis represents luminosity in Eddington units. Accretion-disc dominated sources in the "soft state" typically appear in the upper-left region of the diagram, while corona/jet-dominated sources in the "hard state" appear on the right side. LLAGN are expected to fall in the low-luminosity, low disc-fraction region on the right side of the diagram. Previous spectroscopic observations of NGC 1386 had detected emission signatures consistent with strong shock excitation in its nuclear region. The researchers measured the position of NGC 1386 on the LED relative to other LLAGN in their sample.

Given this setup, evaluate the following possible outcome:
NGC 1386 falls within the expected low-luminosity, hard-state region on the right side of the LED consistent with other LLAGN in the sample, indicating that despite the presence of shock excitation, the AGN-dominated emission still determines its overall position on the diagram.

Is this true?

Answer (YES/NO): NO